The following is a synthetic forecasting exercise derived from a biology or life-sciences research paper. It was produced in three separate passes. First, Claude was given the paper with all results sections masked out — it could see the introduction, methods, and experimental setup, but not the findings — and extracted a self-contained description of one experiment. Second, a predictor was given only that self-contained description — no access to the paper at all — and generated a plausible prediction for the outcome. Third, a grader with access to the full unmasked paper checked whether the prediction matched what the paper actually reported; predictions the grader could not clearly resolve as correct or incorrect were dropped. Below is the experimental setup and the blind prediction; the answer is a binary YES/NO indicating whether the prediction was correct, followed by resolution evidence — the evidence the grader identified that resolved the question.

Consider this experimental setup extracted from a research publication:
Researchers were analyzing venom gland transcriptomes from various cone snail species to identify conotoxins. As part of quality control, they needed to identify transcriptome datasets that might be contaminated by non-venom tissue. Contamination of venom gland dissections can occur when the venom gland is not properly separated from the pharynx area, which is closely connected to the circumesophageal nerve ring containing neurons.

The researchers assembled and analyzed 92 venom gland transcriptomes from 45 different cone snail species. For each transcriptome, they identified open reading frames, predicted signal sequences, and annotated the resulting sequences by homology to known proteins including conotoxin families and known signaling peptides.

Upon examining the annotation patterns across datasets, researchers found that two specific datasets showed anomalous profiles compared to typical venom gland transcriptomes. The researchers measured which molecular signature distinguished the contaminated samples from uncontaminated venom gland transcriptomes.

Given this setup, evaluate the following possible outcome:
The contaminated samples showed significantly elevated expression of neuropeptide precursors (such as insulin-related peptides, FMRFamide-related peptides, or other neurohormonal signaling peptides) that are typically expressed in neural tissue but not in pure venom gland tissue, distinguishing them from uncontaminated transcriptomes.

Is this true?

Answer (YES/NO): YES